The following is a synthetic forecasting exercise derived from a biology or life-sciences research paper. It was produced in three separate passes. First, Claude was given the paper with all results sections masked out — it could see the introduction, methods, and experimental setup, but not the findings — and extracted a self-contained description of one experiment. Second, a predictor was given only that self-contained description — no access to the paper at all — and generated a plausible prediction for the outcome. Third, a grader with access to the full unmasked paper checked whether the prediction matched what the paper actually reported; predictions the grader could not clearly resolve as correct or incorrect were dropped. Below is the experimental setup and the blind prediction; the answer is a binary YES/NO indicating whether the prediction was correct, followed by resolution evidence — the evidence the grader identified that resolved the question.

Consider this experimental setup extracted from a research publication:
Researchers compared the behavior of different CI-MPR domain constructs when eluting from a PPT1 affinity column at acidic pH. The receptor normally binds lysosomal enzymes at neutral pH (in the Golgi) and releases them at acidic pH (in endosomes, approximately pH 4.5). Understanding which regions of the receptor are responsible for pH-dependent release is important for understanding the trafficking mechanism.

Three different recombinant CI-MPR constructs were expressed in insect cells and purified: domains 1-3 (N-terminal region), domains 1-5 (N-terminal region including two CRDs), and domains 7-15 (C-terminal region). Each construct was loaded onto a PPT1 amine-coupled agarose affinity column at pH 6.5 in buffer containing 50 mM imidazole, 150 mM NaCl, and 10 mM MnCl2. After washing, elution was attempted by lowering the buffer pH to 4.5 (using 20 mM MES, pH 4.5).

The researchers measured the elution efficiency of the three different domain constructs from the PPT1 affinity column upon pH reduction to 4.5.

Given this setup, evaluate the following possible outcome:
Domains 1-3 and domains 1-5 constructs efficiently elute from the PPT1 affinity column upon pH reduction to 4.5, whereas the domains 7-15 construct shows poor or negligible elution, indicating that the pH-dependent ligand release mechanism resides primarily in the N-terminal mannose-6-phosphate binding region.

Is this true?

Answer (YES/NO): YES